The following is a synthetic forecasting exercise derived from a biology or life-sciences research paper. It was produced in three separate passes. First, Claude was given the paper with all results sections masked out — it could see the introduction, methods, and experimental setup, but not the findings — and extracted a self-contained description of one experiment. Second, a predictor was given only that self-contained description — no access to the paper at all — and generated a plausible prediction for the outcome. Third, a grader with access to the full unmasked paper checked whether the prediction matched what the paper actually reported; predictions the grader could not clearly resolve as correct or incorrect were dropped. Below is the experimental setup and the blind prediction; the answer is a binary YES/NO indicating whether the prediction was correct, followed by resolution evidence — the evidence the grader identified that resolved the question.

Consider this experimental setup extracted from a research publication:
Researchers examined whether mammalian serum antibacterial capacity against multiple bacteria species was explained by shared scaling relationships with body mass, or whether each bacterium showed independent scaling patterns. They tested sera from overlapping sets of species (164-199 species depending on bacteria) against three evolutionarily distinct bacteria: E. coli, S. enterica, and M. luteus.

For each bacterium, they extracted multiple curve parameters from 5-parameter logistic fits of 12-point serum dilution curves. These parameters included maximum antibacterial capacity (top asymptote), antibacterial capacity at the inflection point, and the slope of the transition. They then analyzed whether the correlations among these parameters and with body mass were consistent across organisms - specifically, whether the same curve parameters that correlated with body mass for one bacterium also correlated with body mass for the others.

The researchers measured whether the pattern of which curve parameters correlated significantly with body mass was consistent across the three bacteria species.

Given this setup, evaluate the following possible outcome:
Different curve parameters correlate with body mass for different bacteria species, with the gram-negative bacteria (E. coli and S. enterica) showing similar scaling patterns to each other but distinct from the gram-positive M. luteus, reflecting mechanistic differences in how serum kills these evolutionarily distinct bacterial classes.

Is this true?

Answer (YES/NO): NO